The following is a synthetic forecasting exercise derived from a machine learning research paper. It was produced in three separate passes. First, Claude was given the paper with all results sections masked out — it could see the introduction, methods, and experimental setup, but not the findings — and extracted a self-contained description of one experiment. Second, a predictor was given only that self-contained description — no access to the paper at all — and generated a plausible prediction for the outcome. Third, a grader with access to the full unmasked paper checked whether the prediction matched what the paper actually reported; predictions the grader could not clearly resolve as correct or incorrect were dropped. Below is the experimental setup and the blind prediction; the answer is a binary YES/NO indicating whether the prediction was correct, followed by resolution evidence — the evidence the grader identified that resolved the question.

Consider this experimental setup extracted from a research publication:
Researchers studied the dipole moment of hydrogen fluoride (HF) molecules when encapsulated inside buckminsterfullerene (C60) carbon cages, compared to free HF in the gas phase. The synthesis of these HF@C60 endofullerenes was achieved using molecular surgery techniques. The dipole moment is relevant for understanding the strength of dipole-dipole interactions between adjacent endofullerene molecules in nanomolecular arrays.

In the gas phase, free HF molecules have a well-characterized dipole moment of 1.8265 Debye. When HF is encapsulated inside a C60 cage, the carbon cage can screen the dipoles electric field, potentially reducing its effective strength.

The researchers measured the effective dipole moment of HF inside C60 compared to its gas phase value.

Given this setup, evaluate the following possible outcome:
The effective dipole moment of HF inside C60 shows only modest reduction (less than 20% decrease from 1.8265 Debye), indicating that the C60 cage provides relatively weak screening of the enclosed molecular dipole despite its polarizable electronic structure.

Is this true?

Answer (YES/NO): NO